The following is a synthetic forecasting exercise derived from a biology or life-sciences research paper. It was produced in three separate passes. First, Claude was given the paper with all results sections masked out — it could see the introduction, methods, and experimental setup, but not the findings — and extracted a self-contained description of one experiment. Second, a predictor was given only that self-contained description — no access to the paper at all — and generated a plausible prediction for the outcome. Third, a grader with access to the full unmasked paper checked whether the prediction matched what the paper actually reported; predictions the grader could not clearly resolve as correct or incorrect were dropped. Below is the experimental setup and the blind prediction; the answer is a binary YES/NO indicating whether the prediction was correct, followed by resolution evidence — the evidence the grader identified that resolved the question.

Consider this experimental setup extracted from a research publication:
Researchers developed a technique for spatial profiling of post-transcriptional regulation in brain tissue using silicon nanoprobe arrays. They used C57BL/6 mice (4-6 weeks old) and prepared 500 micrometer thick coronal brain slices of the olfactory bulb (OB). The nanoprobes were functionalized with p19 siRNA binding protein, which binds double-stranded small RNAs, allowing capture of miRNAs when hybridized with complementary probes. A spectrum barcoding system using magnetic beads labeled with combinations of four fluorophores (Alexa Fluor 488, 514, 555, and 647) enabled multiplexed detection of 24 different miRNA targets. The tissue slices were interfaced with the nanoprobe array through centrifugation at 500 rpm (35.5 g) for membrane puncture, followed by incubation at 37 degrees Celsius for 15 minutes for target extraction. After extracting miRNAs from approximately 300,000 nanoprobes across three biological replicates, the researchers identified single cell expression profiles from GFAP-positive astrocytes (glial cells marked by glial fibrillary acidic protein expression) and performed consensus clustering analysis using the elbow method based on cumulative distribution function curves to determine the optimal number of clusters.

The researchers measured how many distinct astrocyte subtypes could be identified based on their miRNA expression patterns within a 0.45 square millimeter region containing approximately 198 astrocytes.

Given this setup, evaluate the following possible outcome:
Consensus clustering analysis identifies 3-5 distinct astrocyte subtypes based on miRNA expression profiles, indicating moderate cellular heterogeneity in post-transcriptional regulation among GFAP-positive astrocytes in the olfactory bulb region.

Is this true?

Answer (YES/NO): YES